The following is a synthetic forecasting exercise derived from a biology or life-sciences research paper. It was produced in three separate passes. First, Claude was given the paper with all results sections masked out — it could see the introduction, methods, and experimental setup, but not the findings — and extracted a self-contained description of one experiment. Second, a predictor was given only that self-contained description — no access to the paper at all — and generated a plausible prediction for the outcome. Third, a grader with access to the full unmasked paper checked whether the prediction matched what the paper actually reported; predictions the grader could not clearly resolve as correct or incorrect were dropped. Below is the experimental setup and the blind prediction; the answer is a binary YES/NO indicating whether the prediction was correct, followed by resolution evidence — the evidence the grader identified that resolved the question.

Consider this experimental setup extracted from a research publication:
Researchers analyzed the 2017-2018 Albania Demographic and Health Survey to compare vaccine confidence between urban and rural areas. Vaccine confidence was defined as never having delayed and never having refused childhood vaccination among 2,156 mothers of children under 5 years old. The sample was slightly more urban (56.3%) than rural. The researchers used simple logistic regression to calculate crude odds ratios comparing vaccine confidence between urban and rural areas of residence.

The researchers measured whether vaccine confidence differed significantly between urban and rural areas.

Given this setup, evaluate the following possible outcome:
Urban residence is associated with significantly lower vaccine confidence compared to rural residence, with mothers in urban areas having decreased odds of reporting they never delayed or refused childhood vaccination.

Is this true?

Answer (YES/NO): NO